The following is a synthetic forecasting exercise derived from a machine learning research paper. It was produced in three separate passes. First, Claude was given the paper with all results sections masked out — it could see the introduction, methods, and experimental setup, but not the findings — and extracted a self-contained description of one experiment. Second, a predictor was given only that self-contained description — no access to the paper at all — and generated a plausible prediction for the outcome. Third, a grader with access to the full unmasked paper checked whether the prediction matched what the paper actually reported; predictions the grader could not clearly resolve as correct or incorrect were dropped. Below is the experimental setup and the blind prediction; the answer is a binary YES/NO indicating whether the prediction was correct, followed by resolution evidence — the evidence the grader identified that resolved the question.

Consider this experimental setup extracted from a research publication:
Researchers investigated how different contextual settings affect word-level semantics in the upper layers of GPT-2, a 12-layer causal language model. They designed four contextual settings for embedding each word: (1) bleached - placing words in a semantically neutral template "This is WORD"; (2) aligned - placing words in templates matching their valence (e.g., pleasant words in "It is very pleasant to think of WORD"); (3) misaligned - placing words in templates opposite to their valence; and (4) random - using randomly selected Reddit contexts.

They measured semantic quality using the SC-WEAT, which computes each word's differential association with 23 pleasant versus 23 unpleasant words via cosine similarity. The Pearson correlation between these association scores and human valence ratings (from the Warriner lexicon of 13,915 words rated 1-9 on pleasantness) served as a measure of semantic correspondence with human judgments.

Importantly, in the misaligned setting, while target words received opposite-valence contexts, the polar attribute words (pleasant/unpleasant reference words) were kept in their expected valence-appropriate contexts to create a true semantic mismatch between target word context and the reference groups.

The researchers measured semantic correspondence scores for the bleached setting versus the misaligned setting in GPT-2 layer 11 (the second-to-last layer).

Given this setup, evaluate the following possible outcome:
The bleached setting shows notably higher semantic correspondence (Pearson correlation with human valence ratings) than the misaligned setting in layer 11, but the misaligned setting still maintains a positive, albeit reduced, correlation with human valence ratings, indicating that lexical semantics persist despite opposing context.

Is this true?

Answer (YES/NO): YES